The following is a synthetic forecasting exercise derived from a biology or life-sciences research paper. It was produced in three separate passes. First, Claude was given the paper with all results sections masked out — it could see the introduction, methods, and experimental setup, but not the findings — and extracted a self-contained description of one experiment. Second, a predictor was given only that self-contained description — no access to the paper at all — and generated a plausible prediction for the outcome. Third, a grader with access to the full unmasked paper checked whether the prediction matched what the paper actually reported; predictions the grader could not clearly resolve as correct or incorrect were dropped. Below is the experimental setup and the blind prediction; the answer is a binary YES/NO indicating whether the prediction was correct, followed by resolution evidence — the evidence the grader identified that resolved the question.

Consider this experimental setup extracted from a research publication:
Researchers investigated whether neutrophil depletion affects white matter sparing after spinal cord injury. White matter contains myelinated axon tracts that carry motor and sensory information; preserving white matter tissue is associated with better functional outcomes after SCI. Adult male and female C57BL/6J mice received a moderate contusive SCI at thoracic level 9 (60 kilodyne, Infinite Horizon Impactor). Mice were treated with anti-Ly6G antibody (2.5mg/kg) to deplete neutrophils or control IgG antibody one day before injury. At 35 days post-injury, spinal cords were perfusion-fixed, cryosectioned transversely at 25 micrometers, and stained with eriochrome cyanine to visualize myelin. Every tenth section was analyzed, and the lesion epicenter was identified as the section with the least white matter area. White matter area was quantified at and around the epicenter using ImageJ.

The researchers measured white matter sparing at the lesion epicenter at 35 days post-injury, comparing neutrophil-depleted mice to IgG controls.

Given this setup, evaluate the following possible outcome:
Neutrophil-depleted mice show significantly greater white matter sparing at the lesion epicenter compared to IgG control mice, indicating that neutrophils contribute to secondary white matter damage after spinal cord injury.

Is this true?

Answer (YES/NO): NO